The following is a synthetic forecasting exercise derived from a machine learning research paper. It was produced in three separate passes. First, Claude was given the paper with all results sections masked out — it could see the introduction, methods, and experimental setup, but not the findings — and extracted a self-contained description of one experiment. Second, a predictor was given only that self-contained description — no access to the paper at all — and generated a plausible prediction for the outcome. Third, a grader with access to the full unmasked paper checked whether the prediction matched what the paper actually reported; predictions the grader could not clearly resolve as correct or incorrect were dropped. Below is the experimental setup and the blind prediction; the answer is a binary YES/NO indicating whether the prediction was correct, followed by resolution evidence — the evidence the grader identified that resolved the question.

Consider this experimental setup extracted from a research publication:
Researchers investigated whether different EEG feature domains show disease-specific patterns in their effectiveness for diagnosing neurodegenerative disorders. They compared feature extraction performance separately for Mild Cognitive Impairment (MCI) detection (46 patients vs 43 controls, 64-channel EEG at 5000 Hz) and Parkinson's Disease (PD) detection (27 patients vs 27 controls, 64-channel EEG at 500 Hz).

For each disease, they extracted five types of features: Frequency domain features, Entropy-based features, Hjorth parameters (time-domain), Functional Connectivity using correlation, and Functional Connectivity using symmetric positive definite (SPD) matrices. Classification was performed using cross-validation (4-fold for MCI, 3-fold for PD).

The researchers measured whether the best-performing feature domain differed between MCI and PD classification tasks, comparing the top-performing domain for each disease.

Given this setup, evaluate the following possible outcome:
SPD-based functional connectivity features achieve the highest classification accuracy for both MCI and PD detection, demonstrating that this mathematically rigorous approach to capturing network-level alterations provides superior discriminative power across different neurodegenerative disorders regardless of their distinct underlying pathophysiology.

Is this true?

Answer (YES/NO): NO